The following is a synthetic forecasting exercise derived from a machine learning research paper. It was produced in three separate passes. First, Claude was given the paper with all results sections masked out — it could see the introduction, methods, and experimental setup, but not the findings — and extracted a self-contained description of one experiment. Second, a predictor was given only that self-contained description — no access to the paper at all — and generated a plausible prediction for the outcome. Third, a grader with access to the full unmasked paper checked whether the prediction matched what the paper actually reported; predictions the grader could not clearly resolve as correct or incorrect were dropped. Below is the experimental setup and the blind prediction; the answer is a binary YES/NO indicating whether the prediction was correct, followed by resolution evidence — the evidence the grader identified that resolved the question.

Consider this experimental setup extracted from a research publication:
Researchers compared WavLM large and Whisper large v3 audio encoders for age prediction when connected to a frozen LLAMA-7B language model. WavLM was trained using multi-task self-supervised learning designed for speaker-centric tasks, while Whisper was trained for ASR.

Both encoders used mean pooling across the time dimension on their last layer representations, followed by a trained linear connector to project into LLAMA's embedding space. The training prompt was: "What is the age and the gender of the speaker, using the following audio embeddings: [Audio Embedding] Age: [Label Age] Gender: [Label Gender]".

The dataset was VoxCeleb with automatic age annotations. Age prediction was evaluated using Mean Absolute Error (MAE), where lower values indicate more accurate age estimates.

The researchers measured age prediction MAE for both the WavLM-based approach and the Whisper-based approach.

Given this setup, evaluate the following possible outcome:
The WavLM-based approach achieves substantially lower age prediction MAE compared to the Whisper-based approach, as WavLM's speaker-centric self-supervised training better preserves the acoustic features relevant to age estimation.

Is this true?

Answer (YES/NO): YES